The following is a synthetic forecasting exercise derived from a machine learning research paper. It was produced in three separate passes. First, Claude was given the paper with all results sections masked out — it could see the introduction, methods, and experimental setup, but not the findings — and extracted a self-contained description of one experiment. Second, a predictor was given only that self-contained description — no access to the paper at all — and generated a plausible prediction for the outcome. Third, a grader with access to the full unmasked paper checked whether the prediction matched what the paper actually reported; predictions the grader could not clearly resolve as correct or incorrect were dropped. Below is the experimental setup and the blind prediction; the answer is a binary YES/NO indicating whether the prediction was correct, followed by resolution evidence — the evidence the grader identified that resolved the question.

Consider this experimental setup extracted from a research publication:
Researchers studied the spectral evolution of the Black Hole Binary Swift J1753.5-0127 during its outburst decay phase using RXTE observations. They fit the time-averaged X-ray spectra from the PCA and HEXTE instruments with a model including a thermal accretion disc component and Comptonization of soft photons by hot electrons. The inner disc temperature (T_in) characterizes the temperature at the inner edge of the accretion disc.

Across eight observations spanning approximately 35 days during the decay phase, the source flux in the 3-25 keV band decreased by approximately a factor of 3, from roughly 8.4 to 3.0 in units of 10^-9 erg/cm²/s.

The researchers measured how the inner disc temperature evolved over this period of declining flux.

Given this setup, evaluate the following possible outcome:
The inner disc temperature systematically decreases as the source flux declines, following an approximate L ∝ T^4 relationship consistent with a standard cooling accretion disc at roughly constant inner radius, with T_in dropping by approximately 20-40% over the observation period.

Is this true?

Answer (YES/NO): NO